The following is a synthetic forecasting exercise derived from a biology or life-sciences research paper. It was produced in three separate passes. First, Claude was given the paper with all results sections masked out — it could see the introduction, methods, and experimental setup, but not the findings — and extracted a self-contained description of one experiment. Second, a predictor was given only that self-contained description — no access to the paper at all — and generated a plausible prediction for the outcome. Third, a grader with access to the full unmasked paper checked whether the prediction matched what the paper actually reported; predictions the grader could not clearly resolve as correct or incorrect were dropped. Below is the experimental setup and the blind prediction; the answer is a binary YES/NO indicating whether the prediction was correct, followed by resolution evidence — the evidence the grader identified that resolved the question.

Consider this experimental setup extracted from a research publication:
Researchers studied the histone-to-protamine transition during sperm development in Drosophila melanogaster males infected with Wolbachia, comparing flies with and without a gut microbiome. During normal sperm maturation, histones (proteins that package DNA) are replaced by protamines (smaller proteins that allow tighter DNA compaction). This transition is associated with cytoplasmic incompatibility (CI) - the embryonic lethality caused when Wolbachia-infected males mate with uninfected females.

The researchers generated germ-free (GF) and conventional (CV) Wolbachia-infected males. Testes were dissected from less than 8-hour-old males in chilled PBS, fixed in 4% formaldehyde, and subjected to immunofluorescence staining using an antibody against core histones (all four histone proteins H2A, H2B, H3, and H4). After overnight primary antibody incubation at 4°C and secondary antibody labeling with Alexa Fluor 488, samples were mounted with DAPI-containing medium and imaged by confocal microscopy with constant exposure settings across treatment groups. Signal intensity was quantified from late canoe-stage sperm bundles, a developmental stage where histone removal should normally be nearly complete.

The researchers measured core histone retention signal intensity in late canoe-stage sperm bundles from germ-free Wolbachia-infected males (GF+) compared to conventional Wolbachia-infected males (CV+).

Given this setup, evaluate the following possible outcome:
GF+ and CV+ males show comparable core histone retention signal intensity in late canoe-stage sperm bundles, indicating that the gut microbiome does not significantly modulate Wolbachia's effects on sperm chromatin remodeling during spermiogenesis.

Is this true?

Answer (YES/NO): NO